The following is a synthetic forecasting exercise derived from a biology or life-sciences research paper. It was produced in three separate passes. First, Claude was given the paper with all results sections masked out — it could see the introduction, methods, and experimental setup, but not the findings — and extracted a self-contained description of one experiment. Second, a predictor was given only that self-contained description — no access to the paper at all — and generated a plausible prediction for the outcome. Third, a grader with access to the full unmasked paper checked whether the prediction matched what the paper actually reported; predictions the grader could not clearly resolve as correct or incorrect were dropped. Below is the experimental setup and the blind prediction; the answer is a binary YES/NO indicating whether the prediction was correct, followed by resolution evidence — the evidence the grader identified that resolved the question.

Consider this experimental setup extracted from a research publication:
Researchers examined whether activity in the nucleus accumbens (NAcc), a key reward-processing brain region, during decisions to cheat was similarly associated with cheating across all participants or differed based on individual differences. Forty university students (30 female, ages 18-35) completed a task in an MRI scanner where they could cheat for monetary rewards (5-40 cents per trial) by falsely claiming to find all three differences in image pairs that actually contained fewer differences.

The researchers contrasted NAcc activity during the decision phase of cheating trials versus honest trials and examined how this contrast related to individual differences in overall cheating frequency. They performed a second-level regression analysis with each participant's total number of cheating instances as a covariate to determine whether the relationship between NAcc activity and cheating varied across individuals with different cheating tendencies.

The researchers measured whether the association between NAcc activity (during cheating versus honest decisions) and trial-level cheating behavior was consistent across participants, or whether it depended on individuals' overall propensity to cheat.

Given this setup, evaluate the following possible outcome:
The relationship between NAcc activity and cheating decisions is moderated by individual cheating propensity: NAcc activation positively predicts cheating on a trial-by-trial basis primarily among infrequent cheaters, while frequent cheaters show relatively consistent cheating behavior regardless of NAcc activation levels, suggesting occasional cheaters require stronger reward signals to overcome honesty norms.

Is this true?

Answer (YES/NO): NO